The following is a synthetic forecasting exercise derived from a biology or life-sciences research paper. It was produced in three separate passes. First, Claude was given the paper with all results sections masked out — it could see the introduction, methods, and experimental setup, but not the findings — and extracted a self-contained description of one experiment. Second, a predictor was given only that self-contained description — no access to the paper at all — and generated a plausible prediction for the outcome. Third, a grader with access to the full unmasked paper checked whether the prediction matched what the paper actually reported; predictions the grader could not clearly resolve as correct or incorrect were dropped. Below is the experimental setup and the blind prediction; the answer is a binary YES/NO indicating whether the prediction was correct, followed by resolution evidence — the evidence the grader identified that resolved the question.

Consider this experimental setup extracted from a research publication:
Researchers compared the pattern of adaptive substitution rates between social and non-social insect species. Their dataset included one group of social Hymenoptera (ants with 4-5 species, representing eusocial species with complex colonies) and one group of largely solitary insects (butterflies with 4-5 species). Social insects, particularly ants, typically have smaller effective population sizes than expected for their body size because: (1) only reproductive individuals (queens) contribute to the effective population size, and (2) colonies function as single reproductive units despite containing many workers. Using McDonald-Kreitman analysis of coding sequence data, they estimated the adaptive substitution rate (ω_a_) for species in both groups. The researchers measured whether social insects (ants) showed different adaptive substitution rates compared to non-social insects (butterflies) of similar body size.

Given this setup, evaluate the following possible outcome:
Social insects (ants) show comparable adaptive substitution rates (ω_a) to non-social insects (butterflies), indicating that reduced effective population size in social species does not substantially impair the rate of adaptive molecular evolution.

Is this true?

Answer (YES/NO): NO